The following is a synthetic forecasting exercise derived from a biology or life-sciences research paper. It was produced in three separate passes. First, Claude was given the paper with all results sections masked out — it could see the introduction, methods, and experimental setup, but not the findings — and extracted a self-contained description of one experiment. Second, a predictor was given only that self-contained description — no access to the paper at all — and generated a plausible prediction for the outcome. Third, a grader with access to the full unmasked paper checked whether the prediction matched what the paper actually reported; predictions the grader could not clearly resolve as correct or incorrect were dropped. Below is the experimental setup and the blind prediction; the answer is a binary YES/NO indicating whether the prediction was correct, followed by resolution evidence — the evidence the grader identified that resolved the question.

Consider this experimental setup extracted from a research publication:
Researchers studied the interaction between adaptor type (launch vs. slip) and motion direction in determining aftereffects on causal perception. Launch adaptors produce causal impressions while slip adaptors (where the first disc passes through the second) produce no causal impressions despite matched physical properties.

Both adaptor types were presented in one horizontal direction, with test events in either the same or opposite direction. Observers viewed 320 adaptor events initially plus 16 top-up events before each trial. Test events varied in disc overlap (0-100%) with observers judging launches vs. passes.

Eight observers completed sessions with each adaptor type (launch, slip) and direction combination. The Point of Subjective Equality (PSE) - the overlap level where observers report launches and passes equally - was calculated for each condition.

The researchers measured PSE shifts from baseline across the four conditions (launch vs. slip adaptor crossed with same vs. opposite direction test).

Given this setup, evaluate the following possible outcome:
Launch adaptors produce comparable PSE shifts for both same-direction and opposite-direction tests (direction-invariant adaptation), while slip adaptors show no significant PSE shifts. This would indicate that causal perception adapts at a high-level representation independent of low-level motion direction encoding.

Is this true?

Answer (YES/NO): NO